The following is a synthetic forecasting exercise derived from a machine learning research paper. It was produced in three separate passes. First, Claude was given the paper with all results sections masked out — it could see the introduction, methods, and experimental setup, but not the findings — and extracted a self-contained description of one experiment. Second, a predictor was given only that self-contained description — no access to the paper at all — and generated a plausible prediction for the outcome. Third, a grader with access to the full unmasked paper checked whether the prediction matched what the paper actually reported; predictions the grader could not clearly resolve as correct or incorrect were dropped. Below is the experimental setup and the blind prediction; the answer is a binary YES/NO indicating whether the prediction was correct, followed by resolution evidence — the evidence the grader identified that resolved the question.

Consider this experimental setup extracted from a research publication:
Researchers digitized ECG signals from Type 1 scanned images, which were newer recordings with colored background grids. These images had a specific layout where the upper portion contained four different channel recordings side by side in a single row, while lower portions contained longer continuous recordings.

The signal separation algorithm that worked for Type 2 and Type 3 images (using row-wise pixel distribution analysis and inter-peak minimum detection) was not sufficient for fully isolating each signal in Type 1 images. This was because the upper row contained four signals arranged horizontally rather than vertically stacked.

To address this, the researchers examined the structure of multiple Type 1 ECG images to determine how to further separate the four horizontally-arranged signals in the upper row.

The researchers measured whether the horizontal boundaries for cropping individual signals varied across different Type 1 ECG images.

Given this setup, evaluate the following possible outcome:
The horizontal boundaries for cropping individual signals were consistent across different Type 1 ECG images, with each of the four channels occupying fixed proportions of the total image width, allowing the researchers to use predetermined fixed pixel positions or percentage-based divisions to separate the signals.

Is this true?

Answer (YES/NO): YES